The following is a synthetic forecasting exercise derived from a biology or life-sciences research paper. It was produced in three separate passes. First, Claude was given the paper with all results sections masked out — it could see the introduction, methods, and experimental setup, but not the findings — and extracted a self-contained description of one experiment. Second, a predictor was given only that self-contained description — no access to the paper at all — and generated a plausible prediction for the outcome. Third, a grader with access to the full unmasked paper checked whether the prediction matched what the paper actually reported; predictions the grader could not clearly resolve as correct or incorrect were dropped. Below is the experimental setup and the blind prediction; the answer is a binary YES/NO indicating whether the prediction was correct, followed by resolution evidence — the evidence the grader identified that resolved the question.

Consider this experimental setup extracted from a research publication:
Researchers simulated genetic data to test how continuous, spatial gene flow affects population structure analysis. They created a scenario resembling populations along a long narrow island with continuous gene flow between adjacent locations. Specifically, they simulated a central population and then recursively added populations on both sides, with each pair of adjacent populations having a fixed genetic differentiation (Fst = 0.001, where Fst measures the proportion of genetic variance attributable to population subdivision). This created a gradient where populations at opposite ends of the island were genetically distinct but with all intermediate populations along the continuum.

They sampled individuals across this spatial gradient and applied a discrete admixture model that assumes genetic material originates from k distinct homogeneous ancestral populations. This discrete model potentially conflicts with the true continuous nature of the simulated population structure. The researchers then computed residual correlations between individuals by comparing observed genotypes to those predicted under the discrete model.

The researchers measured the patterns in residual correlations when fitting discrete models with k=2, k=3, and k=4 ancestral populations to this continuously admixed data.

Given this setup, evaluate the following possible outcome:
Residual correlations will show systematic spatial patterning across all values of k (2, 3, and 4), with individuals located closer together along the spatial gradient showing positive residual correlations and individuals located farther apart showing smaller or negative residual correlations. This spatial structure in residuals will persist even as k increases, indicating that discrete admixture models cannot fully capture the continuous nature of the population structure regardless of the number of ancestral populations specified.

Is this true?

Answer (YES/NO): NO